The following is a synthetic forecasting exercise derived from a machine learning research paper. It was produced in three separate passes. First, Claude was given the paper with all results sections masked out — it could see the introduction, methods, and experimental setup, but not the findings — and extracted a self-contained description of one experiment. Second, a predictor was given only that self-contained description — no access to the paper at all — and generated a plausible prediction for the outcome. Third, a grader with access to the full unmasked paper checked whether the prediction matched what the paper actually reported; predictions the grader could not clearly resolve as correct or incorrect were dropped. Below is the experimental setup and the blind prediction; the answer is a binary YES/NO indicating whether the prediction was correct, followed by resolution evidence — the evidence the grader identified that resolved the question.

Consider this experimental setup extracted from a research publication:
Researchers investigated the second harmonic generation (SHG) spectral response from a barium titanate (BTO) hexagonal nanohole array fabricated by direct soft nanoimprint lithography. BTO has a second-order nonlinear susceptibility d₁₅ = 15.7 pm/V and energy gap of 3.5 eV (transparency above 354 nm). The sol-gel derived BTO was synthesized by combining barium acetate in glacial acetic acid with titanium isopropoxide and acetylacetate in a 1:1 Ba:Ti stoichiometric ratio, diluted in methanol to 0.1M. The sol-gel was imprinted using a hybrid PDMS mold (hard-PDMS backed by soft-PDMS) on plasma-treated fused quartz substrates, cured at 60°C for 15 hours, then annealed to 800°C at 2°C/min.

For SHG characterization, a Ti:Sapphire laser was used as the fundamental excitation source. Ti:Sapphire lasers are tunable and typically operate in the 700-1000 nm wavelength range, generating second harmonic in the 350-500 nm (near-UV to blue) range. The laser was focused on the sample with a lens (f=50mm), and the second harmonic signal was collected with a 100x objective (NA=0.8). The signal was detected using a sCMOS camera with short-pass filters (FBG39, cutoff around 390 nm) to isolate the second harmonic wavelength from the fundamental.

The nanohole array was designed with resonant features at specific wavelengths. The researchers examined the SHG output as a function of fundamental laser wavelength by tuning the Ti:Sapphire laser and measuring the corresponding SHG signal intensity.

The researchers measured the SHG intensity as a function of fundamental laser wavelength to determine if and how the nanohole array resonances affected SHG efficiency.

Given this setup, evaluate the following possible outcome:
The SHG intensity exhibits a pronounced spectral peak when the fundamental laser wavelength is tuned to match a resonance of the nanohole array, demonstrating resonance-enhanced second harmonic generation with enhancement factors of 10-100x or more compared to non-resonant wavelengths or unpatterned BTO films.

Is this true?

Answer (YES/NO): YES